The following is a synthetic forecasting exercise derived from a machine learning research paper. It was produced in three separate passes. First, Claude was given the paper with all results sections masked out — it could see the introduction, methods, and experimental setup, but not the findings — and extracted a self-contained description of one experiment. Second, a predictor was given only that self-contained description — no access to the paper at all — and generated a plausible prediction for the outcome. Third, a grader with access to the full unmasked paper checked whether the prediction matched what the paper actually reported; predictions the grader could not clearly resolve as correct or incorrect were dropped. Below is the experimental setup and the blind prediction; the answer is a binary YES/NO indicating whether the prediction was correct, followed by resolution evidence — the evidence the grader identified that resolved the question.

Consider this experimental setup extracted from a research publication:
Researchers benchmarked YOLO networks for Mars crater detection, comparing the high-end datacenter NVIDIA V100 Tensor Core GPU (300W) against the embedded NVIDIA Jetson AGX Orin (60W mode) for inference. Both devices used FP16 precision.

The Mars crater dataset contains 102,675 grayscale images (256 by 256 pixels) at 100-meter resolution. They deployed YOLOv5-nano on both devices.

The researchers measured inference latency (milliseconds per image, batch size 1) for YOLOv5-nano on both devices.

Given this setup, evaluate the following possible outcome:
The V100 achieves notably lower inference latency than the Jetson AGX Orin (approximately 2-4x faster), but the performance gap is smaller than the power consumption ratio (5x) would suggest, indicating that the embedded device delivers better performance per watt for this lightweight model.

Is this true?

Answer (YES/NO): NO